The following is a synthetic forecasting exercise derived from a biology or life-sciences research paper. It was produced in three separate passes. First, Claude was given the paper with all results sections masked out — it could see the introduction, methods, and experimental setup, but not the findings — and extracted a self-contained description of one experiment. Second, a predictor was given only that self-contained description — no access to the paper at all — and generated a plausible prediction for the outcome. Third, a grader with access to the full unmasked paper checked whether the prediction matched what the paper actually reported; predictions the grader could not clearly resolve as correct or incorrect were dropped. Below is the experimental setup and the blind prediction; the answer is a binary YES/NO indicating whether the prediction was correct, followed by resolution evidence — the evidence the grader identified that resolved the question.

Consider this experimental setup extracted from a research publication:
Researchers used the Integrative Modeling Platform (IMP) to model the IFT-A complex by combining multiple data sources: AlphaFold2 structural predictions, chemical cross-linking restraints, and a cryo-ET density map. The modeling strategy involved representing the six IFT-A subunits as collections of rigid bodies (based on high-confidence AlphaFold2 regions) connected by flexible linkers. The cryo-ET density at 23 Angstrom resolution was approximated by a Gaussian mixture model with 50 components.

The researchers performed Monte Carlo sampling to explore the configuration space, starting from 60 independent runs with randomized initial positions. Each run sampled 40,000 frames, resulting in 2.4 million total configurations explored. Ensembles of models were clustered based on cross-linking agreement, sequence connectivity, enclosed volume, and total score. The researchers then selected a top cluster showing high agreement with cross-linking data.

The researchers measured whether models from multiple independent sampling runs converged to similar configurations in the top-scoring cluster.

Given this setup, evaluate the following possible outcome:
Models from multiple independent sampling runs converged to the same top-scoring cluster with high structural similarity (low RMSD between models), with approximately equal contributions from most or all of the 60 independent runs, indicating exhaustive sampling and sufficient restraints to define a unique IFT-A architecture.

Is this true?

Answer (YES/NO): NO